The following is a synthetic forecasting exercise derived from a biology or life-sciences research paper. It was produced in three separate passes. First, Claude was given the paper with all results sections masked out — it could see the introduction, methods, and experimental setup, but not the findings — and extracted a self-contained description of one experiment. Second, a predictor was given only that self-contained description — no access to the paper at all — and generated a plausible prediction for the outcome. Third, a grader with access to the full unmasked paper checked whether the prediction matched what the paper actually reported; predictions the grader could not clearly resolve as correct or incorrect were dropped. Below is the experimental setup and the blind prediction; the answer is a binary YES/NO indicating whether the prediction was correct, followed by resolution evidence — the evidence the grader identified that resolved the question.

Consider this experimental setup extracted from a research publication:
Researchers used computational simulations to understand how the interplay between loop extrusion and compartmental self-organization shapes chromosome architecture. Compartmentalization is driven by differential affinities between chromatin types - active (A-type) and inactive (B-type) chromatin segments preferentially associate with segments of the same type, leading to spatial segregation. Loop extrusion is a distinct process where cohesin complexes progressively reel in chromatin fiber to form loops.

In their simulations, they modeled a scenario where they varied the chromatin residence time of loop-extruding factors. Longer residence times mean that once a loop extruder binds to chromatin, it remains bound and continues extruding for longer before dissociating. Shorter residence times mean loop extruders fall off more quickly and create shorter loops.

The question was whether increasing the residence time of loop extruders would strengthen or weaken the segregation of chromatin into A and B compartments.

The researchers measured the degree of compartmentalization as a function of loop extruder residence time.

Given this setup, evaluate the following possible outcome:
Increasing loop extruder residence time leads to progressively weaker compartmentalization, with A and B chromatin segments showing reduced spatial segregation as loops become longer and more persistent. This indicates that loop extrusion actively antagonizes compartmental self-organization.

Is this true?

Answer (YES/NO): NO